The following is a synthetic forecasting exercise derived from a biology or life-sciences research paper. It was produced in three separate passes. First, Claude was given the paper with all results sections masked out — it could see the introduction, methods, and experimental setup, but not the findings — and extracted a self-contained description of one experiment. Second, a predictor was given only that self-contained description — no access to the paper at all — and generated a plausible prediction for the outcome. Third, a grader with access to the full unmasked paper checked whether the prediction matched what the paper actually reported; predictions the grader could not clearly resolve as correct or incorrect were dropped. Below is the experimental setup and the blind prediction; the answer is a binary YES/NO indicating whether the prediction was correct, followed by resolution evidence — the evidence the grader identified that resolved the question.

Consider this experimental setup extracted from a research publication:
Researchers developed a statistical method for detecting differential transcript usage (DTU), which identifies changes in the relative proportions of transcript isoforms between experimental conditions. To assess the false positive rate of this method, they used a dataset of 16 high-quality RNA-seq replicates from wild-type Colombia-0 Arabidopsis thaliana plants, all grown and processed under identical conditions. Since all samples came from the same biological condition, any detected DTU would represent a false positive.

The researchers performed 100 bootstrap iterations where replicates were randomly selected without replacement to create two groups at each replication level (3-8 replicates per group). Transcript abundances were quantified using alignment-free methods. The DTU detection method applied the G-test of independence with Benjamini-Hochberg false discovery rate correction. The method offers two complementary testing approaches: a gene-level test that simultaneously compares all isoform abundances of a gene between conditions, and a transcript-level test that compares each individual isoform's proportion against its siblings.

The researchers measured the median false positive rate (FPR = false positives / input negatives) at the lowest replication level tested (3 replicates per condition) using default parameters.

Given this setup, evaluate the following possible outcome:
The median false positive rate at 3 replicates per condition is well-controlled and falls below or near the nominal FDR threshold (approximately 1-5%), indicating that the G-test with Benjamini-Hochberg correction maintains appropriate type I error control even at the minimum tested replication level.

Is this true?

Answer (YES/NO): YES